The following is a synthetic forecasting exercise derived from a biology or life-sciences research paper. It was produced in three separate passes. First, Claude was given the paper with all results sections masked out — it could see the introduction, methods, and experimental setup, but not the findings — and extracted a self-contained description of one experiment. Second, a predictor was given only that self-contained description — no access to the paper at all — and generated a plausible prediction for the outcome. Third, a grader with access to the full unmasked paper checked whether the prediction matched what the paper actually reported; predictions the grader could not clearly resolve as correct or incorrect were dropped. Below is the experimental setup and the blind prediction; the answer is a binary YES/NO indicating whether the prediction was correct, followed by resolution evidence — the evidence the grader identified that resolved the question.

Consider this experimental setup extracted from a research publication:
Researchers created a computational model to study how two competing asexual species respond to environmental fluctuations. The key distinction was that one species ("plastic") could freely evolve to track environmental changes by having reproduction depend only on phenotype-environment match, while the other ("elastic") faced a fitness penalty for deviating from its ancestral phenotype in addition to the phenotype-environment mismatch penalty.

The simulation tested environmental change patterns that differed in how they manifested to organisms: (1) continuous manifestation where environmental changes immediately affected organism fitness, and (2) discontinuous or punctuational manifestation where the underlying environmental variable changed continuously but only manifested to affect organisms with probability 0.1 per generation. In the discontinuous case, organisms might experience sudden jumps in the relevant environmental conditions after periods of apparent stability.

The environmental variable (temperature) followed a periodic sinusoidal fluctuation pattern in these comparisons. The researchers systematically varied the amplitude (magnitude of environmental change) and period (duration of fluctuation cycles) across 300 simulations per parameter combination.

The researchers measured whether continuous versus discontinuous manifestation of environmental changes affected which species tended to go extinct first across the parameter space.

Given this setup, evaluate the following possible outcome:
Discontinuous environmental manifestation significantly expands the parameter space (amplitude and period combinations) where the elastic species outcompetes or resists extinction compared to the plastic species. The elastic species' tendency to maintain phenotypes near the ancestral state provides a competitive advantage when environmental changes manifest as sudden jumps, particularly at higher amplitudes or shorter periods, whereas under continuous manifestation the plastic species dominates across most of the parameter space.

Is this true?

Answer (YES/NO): NO